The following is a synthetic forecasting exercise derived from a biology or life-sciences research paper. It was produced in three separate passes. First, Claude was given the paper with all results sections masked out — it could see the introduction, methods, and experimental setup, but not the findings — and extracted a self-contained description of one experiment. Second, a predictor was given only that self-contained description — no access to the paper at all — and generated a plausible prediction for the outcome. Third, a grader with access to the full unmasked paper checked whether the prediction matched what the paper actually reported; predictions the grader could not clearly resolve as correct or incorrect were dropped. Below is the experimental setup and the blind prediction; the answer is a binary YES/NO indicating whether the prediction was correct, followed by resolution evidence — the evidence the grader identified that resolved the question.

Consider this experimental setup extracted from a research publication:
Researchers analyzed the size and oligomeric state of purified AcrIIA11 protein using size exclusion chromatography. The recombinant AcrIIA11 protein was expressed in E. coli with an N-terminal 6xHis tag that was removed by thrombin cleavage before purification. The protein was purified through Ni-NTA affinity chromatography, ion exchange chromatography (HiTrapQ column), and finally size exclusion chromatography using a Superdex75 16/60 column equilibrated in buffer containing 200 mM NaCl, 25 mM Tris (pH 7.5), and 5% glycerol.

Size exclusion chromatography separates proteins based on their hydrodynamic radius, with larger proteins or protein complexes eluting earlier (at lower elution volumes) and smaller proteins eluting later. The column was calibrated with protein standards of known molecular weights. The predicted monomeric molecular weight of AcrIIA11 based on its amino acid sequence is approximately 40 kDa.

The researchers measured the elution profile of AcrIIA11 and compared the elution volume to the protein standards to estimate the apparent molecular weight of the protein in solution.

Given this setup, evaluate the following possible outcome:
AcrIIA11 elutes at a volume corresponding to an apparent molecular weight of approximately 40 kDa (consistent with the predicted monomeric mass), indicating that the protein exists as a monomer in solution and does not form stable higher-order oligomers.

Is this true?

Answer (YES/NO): NO